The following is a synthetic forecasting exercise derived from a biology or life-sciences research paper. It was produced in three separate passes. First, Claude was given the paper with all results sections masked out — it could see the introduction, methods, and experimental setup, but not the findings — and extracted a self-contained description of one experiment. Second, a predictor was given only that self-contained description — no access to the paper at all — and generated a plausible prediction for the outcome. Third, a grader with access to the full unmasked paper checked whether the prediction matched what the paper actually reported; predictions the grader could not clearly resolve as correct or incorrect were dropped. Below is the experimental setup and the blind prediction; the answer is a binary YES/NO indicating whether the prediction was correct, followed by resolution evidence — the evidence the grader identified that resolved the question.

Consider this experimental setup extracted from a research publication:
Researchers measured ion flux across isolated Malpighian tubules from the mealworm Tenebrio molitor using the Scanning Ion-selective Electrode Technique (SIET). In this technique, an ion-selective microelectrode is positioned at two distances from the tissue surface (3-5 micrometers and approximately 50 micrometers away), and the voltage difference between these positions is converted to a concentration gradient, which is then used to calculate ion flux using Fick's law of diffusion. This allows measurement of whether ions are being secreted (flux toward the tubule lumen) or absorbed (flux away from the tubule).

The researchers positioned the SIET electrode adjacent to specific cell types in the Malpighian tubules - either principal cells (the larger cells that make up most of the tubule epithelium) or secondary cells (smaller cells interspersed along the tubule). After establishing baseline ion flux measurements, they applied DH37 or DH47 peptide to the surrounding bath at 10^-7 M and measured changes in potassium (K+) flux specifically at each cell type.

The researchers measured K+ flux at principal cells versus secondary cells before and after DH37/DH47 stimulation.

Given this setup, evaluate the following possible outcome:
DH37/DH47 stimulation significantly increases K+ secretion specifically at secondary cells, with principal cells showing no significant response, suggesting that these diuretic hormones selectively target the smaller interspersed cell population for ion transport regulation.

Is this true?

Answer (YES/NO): YES